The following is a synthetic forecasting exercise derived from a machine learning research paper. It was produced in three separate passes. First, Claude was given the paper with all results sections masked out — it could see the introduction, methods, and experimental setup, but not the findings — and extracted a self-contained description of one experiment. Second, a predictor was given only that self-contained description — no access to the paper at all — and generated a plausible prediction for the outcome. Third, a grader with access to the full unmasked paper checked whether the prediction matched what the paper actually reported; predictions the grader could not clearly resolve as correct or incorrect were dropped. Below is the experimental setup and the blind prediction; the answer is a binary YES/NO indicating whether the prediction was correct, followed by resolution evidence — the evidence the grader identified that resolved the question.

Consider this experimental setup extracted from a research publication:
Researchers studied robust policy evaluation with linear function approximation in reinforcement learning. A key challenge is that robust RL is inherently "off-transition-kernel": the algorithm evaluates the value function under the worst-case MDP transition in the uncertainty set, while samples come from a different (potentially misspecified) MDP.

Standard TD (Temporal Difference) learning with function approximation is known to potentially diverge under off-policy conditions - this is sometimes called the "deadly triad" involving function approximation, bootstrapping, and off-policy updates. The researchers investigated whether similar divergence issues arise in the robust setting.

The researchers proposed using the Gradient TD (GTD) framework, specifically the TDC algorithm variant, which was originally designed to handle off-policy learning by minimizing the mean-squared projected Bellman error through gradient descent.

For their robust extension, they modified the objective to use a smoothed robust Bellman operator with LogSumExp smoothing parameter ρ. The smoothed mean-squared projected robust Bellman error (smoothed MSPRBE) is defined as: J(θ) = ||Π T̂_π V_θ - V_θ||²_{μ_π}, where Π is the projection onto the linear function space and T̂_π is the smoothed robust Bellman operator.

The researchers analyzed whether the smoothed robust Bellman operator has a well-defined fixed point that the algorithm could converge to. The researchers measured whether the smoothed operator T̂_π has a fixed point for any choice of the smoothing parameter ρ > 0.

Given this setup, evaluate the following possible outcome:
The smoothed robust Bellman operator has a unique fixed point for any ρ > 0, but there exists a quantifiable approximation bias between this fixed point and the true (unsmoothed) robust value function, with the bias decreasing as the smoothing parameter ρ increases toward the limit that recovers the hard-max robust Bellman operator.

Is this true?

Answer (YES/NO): NO